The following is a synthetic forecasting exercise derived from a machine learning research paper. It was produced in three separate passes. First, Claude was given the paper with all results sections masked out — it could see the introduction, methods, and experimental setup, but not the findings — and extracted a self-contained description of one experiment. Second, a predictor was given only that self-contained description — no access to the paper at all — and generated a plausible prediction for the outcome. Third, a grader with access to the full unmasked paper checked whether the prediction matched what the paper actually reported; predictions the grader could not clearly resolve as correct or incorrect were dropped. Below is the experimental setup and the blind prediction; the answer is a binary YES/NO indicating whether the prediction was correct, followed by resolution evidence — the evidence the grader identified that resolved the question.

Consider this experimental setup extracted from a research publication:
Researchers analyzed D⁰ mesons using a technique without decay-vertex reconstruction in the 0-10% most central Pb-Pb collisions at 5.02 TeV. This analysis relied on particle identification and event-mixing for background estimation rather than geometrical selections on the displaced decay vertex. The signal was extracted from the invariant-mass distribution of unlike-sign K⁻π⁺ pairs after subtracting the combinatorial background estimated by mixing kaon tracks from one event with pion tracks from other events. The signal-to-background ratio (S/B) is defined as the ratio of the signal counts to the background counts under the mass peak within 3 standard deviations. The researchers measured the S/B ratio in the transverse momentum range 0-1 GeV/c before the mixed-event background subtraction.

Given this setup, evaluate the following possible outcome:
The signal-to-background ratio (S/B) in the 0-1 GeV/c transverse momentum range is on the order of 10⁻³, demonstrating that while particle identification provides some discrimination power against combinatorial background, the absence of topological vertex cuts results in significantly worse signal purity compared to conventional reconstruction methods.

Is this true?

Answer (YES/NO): NO